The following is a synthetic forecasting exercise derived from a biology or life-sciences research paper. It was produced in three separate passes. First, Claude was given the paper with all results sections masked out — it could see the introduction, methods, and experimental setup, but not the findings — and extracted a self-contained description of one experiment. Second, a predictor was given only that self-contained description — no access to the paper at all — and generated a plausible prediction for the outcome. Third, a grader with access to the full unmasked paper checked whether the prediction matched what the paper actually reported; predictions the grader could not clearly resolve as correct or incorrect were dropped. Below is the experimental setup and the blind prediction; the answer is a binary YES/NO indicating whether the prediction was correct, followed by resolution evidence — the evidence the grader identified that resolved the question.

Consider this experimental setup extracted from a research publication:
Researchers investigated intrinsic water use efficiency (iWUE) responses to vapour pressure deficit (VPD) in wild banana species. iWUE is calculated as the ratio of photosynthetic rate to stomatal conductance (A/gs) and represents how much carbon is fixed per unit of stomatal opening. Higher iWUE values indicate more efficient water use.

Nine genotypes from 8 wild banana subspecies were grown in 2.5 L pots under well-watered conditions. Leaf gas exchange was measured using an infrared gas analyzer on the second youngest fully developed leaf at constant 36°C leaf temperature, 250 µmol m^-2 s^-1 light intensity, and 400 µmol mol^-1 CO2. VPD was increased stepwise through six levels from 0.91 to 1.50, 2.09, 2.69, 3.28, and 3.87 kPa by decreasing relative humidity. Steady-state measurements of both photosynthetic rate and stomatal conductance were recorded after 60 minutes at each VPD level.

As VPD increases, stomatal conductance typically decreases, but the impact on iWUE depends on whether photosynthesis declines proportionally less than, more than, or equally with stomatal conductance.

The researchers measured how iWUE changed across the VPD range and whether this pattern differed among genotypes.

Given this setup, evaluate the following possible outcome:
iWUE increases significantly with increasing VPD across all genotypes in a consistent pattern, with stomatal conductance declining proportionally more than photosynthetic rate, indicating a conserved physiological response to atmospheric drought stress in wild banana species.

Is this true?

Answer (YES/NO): NO